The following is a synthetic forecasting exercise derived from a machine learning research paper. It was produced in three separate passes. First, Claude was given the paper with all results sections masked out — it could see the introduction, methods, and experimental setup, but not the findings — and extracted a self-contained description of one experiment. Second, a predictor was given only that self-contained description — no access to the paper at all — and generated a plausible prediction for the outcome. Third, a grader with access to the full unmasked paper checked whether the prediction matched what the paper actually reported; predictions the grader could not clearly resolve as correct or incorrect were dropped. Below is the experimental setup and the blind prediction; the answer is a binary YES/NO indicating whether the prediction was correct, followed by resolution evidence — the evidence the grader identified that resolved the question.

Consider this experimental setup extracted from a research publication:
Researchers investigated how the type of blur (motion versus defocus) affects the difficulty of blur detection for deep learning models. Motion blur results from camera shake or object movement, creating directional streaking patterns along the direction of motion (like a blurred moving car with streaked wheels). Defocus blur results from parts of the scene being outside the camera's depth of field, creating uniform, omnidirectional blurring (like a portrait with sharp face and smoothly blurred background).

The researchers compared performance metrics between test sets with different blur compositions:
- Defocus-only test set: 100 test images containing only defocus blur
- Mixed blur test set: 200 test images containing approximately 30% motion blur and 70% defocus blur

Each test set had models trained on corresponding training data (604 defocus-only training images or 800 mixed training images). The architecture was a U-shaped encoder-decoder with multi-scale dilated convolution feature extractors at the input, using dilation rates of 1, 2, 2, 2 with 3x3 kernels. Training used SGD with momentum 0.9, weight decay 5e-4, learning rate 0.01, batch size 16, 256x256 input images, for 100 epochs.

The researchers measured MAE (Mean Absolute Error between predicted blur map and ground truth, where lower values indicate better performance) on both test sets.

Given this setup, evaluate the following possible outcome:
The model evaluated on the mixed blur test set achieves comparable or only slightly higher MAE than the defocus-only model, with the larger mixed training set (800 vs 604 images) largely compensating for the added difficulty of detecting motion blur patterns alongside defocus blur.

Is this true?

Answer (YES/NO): NO